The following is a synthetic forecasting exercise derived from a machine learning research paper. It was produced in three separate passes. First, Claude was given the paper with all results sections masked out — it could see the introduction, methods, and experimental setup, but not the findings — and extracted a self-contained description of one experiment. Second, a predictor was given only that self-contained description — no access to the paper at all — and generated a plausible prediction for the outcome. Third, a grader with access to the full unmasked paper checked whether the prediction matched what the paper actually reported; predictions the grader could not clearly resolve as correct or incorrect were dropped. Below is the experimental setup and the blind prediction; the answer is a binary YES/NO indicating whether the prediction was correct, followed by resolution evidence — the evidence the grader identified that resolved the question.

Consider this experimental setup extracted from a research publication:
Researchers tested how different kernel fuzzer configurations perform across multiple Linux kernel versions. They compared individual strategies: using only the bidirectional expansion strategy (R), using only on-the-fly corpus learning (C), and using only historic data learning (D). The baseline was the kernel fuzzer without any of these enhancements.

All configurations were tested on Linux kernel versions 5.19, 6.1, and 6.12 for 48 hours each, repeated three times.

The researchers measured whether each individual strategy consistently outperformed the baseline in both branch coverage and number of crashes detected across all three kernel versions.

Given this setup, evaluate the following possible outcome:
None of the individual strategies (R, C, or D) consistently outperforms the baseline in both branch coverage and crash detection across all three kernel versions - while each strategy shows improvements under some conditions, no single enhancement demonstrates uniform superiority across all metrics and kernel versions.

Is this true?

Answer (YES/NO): NO